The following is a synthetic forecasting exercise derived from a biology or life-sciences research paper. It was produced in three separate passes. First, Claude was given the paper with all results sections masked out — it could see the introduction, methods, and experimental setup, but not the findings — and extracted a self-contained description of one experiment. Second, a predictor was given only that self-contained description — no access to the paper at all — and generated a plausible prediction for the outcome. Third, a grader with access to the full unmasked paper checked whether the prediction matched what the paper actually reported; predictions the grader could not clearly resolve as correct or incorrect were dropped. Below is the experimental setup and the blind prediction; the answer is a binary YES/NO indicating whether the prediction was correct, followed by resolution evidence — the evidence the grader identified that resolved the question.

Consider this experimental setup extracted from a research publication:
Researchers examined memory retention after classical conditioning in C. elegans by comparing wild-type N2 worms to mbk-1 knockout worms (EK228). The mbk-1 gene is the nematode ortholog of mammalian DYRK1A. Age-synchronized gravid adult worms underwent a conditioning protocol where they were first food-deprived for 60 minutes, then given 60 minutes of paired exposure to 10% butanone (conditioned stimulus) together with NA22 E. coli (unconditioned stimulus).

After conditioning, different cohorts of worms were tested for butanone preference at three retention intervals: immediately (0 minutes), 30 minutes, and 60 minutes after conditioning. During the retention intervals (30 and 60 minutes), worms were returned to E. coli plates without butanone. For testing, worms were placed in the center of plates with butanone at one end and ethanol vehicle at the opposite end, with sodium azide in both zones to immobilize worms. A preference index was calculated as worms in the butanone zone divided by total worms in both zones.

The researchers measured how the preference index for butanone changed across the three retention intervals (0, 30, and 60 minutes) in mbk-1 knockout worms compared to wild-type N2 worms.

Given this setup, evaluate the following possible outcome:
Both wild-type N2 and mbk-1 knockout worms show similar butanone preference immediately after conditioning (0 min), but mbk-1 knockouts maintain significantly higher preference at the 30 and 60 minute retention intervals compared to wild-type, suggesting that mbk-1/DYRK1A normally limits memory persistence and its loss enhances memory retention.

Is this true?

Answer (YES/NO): NO